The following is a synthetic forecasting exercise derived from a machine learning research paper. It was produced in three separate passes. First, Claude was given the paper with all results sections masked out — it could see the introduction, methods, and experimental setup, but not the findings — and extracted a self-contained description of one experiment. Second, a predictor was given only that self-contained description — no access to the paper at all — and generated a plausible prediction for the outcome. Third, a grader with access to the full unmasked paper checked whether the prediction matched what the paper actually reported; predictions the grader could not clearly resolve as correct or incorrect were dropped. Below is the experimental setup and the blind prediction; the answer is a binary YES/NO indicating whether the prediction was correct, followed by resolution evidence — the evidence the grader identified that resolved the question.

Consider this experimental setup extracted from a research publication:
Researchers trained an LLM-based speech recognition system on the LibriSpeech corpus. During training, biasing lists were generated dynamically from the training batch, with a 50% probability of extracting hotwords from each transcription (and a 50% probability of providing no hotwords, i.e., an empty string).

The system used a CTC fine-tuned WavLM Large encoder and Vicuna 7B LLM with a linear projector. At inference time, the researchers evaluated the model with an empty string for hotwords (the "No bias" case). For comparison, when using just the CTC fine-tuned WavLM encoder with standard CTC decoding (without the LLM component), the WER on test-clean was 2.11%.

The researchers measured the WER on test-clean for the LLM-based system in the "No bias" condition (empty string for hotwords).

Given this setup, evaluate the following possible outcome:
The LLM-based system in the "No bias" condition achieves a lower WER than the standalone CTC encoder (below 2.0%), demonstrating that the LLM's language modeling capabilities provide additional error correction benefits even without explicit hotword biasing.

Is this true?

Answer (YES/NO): YES